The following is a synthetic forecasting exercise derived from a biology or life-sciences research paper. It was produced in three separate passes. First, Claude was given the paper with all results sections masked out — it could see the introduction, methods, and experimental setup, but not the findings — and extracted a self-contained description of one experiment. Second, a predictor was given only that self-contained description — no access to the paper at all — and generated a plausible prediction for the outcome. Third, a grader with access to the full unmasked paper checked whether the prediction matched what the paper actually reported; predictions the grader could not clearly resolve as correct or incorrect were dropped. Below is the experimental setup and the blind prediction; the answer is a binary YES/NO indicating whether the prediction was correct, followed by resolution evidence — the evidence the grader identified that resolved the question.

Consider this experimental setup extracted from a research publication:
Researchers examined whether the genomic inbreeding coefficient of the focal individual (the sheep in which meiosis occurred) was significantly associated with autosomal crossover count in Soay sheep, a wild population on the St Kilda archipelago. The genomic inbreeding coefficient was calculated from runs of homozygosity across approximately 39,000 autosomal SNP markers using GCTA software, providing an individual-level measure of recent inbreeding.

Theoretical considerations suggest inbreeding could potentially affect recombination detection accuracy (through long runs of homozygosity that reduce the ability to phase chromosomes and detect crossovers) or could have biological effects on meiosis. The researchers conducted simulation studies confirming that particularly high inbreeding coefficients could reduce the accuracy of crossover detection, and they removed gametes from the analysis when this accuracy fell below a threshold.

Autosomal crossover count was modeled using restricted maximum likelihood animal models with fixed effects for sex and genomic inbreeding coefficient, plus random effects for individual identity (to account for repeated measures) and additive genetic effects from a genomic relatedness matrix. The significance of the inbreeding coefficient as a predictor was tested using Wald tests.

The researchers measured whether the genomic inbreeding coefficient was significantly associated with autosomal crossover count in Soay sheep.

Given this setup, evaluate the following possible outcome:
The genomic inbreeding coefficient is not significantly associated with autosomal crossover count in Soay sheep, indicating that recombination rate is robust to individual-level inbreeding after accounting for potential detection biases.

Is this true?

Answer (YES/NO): YES